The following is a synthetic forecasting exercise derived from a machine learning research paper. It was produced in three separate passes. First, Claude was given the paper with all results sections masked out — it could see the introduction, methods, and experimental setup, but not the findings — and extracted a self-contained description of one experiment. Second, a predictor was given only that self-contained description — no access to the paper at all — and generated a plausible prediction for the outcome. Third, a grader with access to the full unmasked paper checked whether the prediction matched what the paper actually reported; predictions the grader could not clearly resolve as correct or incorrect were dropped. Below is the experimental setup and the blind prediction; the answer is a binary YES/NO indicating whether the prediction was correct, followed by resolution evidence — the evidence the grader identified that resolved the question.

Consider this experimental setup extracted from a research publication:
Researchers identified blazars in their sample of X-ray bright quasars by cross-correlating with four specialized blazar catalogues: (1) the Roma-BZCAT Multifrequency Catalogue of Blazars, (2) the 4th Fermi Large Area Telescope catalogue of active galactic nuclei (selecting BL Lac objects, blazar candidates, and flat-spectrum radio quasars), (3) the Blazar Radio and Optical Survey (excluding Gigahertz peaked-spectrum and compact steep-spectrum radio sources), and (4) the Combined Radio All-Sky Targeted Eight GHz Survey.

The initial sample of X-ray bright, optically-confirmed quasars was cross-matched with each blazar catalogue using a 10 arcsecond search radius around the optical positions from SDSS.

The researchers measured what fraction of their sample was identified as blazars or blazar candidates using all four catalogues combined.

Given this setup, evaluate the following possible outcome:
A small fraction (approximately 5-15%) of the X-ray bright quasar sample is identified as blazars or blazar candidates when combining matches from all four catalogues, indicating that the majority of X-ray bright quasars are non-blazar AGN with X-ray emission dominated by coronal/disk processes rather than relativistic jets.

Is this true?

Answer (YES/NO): YES